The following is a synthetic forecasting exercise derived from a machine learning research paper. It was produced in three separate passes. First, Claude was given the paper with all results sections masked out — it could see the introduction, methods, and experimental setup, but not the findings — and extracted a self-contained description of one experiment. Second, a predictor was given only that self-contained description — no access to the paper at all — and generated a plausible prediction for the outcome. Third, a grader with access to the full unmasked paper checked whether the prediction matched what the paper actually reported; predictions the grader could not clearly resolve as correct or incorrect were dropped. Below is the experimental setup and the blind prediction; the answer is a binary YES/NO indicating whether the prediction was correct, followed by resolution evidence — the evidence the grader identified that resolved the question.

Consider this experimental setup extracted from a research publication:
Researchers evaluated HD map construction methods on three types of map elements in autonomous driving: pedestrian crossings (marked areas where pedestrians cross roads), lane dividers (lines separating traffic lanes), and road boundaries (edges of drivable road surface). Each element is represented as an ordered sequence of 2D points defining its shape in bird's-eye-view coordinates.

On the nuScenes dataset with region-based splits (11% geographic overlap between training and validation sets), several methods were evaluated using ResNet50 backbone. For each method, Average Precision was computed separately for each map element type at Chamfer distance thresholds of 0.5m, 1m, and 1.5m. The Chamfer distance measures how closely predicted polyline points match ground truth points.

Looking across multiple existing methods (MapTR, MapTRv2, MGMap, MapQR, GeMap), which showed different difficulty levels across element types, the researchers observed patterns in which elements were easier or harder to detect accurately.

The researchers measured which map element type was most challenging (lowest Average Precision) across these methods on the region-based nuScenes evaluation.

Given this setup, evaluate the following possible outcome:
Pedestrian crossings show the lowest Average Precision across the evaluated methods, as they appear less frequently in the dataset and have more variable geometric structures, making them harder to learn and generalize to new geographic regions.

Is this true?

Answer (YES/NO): YES